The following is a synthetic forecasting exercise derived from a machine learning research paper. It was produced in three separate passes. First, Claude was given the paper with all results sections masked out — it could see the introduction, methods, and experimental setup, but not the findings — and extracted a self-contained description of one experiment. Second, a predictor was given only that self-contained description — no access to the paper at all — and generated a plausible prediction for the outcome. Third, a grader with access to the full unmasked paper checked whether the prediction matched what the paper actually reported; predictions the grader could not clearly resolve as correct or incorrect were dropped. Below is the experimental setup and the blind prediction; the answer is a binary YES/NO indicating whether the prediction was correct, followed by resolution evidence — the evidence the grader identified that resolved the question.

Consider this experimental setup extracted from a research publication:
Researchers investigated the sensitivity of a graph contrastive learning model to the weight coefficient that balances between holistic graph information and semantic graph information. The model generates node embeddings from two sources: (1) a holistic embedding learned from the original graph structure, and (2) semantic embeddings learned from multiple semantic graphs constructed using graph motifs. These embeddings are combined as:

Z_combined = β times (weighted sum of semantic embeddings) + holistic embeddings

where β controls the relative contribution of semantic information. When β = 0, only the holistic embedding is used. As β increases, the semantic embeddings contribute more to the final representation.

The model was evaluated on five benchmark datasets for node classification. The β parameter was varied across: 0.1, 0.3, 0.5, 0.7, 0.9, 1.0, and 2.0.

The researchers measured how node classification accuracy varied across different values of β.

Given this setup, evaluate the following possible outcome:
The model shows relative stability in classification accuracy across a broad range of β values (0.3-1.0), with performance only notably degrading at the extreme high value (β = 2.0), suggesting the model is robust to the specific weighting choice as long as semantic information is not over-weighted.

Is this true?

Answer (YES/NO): NO